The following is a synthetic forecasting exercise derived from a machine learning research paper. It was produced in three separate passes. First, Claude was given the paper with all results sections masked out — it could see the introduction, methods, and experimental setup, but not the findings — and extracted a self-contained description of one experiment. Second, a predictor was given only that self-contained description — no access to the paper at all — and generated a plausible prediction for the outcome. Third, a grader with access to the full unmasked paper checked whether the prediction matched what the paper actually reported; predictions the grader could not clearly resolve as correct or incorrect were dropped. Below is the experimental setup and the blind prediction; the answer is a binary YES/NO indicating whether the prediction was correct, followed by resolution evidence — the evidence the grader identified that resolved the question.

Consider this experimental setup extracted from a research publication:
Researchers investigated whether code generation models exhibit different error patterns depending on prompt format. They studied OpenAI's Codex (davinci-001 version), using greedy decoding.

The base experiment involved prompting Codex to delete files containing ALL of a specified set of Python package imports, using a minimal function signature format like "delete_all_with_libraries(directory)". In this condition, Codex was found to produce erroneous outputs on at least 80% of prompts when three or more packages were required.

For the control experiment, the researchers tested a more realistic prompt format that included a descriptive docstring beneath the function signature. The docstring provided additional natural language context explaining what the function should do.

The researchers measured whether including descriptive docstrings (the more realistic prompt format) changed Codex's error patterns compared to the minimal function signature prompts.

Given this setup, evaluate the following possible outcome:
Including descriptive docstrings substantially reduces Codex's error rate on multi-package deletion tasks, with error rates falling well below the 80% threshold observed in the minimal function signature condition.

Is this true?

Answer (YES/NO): NO